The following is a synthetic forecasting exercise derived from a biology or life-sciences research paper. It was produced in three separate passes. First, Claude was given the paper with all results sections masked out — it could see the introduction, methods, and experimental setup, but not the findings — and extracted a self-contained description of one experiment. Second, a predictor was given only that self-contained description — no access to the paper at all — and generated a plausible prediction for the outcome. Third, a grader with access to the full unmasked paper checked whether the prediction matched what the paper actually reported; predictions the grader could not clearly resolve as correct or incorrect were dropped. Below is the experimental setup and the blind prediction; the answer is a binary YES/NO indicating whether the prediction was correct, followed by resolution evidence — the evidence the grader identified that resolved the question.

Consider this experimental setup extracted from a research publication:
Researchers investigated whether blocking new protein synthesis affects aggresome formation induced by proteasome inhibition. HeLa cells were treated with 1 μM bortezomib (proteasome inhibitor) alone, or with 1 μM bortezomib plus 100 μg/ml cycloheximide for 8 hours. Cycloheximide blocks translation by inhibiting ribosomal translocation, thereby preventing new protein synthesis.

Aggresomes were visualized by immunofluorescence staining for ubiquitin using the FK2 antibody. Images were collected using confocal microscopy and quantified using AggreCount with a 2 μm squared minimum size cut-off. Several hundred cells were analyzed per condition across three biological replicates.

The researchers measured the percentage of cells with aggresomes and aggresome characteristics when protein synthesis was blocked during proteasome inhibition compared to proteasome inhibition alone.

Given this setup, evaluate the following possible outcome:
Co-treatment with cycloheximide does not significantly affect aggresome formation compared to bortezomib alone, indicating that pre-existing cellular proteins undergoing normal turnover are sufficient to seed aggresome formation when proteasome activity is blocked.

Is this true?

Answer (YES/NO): NO